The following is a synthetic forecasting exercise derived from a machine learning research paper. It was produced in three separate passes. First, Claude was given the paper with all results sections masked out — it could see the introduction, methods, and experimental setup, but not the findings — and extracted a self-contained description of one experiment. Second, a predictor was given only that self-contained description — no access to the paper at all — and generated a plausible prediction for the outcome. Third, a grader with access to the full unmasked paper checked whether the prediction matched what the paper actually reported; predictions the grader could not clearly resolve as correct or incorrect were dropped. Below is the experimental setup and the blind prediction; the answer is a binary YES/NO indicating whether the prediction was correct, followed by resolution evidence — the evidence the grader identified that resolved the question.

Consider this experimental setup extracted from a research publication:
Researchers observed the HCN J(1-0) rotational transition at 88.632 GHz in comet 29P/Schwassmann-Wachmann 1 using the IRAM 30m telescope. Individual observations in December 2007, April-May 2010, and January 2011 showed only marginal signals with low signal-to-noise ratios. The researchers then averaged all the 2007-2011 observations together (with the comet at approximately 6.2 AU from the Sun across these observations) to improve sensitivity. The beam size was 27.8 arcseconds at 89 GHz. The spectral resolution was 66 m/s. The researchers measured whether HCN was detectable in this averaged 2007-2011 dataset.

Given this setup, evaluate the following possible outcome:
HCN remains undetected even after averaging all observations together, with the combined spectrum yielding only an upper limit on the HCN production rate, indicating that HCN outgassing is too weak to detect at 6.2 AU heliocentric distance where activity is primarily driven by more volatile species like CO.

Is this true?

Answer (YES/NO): NO